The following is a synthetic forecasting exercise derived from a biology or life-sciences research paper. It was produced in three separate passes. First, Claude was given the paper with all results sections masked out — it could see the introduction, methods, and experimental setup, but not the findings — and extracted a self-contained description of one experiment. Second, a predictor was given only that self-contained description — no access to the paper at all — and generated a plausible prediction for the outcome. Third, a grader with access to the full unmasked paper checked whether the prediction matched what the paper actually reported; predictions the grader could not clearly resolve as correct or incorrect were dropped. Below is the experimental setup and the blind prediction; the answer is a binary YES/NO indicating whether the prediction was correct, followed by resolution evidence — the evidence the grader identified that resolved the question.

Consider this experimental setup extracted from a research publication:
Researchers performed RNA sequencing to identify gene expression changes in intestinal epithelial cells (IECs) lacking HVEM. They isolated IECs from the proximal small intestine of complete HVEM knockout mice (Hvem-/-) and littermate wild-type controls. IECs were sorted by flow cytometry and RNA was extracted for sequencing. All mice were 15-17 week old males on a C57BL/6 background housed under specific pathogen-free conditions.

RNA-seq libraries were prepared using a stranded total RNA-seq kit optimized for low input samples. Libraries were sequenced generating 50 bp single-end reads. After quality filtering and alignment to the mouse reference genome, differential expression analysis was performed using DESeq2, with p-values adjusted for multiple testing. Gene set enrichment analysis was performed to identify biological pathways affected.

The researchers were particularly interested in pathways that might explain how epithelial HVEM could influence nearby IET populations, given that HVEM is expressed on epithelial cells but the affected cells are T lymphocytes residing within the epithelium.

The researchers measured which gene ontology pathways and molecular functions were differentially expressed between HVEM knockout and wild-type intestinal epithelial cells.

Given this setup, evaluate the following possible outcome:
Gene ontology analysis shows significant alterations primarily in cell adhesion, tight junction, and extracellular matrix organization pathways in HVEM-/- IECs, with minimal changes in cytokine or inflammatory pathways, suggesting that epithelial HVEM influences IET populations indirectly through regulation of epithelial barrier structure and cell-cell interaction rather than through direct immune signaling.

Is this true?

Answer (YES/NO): NO